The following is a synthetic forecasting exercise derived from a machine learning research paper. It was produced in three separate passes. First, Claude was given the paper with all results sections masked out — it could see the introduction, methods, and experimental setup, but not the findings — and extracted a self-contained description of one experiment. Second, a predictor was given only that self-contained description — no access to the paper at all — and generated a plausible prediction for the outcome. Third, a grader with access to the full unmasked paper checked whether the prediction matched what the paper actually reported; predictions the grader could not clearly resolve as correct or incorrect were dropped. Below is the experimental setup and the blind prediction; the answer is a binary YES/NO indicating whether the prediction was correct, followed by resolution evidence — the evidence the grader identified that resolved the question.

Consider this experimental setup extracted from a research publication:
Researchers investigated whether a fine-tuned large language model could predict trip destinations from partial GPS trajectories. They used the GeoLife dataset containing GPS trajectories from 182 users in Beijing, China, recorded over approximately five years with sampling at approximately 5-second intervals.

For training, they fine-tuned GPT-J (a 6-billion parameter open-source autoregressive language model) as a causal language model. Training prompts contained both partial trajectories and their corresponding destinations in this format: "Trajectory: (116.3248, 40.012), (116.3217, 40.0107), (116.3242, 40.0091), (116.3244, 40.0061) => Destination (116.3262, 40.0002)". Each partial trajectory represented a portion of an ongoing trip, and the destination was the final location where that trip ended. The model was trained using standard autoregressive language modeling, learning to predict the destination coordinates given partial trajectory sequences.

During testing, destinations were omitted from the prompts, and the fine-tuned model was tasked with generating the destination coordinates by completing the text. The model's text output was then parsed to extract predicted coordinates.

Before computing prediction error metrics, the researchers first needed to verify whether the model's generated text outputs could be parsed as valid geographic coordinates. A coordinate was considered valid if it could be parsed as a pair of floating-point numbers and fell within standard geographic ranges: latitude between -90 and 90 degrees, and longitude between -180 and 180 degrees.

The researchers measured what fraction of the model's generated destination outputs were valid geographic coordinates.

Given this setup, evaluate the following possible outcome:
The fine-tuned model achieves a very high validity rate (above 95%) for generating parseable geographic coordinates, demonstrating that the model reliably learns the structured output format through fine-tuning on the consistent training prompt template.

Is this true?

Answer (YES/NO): YES